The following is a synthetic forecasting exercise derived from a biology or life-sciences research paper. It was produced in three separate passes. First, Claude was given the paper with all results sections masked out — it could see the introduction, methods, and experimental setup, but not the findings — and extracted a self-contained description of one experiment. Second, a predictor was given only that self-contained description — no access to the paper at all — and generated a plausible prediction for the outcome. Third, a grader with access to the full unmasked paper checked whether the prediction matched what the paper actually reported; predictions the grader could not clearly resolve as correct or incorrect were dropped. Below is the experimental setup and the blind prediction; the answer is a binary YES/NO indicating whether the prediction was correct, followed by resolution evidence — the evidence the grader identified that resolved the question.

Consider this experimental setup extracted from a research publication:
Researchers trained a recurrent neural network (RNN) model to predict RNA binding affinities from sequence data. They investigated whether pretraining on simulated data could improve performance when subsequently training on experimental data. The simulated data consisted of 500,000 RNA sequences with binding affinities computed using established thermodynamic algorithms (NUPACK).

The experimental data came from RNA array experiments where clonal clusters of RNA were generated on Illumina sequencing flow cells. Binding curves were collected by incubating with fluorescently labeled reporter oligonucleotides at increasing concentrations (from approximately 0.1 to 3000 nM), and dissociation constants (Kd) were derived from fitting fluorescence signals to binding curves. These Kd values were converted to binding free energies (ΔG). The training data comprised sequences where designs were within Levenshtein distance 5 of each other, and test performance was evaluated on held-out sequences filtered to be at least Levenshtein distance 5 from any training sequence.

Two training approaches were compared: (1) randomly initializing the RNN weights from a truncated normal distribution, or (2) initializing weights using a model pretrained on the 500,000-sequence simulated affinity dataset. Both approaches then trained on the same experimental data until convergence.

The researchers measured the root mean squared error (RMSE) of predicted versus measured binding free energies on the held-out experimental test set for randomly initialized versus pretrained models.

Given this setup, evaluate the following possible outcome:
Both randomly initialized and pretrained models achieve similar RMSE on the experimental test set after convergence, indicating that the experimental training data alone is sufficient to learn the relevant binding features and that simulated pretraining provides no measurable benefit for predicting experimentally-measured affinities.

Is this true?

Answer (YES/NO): NO